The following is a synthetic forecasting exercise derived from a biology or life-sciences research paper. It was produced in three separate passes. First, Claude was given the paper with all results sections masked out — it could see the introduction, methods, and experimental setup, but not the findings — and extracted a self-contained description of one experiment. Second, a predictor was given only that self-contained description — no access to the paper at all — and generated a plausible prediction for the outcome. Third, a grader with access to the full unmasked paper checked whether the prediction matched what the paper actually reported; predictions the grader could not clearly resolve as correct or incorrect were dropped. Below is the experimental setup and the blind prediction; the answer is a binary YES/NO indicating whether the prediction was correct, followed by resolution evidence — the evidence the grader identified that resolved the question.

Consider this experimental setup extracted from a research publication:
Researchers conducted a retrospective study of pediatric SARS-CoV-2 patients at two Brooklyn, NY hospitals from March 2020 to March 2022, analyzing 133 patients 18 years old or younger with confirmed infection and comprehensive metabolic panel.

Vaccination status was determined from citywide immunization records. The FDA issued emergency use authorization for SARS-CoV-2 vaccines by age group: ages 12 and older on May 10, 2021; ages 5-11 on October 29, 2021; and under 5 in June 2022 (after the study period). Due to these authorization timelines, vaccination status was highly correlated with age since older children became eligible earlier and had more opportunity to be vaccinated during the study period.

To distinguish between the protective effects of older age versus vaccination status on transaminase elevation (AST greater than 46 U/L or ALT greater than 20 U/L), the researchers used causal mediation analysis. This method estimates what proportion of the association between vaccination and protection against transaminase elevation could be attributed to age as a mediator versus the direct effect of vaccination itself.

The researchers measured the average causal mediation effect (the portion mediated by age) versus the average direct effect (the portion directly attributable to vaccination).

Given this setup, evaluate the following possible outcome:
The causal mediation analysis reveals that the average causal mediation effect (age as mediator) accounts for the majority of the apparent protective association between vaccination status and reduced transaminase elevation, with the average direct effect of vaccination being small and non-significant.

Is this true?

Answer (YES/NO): NO